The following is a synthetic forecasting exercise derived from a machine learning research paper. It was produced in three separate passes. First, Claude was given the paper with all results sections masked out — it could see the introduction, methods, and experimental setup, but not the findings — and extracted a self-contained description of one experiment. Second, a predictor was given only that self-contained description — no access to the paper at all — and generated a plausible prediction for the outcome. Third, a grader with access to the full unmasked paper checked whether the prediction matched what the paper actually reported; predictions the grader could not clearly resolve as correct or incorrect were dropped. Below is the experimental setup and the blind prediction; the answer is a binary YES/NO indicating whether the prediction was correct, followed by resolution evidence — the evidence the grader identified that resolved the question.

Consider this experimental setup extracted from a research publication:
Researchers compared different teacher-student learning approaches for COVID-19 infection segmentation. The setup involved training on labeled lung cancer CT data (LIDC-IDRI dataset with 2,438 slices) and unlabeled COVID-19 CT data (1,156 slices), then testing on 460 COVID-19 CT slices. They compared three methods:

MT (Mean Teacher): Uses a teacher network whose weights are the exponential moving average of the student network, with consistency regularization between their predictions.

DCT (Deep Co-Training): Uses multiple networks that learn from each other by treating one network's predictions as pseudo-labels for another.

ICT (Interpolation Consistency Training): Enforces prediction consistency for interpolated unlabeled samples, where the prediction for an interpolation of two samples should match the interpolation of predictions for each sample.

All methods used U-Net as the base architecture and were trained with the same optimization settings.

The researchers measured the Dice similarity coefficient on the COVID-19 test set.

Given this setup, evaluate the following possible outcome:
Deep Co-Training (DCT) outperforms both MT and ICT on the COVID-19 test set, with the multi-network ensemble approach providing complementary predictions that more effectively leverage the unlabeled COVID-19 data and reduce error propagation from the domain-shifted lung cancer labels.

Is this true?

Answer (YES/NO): NO